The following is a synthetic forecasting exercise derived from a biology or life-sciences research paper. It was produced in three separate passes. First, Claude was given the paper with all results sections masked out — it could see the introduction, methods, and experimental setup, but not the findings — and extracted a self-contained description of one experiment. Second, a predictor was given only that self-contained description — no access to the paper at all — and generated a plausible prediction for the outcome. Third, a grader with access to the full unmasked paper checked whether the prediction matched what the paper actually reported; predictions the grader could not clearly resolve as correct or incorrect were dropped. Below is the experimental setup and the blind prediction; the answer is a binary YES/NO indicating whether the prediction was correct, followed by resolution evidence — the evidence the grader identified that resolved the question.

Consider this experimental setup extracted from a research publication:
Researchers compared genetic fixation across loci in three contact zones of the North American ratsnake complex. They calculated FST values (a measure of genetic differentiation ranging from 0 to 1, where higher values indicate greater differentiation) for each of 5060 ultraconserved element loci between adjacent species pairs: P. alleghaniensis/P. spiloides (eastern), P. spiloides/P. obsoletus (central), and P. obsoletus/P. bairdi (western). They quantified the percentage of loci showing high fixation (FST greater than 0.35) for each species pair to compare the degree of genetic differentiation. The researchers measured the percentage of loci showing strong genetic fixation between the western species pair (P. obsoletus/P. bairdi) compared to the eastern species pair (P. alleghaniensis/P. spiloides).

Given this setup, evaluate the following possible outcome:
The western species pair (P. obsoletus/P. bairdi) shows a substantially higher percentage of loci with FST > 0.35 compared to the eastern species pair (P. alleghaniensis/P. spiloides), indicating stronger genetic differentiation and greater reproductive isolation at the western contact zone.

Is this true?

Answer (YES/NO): YES